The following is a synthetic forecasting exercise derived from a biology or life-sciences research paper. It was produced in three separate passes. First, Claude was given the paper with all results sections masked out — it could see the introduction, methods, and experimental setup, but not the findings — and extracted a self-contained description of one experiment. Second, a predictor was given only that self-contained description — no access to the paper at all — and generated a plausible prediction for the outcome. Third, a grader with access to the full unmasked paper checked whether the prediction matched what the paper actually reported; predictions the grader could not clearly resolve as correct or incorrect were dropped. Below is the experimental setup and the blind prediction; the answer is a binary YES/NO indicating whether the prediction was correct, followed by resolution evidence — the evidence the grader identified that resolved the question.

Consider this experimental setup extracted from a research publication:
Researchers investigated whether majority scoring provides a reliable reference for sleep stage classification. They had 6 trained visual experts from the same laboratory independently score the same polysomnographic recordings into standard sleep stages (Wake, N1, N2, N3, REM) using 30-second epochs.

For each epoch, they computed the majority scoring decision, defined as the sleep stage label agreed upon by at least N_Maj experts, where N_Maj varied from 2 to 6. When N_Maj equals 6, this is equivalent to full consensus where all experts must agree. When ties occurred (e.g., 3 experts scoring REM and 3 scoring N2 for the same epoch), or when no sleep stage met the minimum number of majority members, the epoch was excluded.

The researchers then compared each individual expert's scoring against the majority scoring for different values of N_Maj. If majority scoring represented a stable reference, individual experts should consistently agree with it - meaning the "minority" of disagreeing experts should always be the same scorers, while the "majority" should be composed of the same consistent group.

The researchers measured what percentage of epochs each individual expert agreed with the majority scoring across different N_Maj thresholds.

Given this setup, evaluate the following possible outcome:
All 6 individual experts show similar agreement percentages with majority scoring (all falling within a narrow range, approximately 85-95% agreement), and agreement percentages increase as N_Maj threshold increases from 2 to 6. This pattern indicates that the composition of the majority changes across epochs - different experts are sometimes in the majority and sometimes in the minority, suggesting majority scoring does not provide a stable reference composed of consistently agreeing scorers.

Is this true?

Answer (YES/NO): YES